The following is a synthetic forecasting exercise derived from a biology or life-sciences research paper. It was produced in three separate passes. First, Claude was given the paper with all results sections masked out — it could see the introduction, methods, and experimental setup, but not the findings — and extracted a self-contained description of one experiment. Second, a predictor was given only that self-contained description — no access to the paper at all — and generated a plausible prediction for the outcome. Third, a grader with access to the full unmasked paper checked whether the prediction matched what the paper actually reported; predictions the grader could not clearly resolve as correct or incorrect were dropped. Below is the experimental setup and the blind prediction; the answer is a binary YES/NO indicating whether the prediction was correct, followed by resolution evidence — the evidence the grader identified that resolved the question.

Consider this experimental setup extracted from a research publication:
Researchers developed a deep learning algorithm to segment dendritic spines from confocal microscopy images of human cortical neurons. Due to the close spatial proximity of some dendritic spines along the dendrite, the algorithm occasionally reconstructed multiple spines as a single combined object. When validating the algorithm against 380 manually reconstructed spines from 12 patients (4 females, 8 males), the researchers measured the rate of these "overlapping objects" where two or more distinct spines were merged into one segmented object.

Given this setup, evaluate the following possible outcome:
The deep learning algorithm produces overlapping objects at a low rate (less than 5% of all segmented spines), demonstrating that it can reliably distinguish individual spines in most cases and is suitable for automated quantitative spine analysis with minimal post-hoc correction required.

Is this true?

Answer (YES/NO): NO